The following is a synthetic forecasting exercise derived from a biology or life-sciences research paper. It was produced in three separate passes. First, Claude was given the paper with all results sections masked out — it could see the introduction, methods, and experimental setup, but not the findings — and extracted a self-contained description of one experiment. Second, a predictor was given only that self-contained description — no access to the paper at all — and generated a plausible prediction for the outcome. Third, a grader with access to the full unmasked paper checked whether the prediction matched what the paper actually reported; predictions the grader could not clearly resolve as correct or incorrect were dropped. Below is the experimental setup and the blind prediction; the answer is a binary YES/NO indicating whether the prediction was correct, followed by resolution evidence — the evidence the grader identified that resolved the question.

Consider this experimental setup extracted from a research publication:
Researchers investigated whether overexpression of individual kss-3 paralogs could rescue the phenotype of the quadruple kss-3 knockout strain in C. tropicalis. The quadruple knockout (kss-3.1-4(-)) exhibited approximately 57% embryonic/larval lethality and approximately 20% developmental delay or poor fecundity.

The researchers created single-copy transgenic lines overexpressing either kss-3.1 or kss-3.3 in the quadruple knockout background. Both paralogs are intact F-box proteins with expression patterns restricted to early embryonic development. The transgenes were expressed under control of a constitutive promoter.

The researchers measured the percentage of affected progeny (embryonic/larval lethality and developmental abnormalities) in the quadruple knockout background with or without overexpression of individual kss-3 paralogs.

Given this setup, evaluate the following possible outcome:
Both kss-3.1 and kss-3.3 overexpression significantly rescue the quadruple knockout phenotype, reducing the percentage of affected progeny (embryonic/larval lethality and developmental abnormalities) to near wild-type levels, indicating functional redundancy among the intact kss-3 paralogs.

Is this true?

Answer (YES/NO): NO